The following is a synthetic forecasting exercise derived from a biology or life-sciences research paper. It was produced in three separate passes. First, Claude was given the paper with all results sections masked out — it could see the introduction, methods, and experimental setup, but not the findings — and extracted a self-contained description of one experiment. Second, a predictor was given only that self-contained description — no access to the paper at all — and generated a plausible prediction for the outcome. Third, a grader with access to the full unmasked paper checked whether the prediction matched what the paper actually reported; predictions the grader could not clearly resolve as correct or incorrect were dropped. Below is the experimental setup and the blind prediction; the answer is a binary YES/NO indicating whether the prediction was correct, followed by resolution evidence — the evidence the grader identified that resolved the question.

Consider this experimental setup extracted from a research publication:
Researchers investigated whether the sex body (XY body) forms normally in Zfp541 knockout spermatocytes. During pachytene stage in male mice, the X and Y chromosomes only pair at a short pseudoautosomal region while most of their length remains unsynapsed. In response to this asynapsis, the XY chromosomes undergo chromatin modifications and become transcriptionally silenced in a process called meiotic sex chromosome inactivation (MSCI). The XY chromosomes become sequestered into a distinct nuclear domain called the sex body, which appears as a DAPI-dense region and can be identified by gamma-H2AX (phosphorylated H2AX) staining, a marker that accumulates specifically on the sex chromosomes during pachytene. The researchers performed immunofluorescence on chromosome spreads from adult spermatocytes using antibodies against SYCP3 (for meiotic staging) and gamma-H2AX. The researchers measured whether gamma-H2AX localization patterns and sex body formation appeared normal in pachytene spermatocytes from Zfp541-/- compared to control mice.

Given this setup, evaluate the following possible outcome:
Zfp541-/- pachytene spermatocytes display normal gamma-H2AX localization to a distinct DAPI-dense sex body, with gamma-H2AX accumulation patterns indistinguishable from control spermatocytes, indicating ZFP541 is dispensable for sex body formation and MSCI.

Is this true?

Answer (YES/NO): NO